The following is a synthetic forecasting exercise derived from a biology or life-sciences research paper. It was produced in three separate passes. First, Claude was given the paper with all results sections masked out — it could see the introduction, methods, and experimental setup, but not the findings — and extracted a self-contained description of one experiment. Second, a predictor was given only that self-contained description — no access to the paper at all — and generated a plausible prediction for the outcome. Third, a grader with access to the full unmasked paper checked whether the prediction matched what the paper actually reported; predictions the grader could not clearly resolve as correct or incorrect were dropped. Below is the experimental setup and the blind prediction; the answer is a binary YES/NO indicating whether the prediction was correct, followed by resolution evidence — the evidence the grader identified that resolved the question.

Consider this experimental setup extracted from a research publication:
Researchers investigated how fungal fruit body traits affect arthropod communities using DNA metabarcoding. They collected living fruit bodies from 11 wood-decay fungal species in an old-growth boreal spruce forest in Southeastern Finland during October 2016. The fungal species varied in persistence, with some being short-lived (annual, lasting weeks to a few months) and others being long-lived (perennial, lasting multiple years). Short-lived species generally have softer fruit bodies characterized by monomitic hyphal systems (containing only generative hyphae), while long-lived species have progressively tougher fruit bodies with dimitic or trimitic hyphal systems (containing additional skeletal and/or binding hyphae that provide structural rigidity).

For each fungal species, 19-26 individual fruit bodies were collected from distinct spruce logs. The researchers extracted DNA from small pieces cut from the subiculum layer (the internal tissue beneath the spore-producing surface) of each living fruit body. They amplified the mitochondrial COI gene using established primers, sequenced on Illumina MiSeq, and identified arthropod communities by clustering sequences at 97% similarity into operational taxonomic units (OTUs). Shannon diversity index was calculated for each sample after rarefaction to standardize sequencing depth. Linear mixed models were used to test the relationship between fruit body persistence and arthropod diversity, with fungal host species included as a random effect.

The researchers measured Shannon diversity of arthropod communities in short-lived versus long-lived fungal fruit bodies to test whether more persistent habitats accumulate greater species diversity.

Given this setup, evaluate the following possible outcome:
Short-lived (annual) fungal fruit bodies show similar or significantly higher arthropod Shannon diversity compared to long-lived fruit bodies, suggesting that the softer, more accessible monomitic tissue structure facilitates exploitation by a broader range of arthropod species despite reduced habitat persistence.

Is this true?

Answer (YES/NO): NO